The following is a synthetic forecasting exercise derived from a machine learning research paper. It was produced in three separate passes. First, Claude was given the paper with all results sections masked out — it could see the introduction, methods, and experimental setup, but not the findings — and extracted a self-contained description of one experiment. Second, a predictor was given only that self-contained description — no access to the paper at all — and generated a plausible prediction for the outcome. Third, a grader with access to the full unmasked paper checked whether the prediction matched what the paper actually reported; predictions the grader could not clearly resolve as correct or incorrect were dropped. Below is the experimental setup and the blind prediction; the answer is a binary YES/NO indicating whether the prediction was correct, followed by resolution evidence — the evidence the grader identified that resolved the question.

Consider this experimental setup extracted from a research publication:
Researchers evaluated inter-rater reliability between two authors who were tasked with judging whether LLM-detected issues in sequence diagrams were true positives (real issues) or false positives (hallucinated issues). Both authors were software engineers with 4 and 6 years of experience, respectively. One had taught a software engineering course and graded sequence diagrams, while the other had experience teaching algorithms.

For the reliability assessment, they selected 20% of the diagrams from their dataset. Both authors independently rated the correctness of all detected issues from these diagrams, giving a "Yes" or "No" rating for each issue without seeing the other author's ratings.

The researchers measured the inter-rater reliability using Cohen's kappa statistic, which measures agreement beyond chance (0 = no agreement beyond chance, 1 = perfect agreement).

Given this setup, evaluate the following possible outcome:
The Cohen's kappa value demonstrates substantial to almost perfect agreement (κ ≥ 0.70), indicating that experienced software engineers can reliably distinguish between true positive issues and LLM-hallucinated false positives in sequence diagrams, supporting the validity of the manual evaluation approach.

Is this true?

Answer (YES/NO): YES